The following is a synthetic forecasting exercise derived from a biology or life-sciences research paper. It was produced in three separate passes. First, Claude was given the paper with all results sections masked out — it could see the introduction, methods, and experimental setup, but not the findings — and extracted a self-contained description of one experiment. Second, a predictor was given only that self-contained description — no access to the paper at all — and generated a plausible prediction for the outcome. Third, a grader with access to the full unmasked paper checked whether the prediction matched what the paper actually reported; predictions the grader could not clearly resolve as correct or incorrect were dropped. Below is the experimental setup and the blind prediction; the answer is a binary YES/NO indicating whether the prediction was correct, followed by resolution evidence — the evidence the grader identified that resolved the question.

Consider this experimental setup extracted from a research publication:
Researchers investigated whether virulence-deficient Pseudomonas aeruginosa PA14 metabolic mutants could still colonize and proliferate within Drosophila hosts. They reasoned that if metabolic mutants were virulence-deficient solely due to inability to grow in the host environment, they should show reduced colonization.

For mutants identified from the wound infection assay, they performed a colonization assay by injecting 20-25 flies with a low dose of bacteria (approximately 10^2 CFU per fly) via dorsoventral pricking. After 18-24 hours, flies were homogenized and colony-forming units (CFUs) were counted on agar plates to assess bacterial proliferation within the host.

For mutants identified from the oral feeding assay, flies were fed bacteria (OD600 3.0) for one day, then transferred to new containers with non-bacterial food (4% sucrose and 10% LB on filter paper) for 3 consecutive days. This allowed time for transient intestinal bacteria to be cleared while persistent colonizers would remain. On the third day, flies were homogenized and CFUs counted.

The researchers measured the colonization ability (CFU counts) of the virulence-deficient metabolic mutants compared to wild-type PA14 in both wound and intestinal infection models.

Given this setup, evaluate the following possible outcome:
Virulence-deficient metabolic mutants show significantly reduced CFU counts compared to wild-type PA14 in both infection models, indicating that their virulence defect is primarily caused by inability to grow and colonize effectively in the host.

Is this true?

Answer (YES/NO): NO